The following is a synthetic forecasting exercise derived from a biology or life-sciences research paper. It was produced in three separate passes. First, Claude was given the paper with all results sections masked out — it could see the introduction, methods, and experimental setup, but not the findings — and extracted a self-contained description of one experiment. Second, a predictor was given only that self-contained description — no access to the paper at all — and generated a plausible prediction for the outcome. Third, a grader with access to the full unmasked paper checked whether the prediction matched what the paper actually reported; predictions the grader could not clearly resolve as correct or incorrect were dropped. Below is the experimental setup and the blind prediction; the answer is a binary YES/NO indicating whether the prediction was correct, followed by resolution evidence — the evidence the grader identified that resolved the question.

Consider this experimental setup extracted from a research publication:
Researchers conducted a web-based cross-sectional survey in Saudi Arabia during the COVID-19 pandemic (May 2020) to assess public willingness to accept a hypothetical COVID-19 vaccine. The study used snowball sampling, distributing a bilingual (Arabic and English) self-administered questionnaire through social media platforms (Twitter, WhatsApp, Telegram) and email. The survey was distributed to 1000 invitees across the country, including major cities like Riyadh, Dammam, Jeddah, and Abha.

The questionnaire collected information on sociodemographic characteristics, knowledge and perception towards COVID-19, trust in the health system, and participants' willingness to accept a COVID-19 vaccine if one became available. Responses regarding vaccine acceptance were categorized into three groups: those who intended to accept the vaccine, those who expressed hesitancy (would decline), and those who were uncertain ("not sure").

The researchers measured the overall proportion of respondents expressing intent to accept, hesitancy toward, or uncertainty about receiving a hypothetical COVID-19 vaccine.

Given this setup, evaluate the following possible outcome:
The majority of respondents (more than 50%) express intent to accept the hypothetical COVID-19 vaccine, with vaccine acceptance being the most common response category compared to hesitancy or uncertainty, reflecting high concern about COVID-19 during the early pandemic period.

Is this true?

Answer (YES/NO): YES